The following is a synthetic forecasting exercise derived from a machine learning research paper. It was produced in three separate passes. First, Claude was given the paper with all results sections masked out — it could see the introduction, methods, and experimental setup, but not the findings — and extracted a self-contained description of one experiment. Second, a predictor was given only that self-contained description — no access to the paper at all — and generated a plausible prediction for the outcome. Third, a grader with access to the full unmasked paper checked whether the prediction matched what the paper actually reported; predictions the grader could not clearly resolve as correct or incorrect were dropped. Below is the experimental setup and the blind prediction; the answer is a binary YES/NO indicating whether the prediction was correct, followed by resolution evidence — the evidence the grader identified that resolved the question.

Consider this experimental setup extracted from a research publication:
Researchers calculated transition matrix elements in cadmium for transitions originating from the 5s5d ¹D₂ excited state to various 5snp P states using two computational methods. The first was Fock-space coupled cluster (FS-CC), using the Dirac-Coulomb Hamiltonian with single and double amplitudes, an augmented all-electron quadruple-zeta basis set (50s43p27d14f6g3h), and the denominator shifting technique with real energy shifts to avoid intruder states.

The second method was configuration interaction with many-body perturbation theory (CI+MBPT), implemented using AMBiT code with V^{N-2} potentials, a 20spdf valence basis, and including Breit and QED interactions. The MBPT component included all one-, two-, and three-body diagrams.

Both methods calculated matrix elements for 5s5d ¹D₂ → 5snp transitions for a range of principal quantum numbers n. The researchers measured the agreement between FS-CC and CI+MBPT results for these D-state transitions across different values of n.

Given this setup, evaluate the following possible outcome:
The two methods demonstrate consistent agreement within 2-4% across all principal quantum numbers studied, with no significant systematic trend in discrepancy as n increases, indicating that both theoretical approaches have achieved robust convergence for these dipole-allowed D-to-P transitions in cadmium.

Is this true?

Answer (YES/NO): NO